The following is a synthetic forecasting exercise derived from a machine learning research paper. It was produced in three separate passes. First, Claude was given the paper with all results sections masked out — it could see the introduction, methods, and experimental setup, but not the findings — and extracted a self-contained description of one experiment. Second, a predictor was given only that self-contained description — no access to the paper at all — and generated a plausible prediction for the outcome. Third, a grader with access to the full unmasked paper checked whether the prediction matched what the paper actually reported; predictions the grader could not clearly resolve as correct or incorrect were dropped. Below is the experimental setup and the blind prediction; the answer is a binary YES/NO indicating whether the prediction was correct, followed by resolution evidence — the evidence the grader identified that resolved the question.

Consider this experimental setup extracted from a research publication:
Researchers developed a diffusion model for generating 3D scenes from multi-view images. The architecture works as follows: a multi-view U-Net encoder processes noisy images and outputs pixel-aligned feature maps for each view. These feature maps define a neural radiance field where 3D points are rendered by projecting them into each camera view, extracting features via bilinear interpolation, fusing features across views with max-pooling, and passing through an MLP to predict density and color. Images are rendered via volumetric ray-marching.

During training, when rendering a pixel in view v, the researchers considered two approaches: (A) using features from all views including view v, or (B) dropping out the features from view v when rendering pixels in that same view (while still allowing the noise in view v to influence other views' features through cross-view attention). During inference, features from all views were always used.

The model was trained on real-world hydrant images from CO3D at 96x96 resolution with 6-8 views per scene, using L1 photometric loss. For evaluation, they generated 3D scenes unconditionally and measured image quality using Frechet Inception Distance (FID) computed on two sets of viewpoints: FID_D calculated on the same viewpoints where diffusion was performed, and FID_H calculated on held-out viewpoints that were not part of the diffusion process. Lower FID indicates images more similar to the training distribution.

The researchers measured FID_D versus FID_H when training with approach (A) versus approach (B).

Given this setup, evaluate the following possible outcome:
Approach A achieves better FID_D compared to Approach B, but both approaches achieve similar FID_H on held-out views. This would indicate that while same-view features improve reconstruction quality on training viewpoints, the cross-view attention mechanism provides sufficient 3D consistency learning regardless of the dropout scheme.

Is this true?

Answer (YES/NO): NO